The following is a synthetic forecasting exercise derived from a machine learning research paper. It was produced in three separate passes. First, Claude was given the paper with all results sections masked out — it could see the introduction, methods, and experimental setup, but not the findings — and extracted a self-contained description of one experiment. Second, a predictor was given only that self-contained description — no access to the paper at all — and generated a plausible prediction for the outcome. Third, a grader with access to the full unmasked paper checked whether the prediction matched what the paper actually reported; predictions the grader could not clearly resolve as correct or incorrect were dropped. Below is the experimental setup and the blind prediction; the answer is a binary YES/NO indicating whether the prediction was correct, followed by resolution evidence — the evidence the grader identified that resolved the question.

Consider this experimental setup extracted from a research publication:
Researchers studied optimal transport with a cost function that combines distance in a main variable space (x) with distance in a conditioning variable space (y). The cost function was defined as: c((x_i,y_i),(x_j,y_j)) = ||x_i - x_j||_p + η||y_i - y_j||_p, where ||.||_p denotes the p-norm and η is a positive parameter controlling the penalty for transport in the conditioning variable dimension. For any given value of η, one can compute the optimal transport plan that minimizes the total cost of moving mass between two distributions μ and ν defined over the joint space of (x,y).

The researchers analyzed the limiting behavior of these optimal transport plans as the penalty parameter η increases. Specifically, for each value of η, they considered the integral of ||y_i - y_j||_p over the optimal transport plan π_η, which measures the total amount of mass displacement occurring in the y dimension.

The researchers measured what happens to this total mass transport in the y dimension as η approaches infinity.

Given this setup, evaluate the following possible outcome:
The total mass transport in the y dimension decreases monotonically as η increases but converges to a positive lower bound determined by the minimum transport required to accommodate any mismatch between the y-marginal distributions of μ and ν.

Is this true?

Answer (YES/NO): NO